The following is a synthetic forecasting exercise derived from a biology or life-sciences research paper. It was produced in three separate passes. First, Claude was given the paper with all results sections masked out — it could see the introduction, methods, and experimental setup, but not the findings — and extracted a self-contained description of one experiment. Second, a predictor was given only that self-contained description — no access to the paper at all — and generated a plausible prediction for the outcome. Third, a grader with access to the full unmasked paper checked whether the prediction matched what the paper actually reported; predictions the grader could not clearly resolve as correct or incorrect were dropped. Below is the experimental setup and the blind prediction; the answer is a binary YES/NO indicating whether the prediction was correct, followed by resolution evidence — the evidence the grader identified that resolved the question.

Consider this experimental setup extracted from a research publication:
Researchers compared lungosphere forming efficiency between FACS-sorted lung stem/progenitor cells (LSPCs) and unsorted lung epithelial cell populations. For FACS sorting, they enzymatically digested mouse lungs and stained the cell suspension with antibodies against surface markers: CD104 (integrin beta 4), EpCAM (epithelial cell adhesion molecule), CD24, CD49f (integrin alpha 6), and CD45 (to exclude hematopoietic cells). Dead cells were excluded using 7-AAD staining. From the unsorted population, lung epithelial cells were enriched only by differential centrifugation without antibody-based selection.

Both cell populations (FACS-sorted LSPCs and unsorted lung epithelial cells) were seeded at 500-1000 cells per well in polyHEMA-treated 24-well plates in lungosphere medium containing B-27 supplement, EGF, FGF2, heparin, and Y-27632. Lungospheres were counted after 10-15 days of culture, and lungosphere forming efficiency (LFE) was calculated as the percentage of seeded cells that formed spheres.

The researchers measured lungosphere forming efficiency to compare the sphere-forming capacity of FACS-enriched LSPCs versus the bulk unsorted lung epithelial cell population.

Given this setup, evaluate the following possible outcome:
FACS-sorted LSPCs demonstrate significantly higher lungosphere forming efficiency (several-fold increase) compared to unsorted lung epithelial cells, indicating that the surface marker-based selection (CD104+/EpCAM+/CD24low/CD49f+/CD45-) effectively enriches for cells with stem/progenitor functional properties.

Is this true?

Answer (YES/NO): YES